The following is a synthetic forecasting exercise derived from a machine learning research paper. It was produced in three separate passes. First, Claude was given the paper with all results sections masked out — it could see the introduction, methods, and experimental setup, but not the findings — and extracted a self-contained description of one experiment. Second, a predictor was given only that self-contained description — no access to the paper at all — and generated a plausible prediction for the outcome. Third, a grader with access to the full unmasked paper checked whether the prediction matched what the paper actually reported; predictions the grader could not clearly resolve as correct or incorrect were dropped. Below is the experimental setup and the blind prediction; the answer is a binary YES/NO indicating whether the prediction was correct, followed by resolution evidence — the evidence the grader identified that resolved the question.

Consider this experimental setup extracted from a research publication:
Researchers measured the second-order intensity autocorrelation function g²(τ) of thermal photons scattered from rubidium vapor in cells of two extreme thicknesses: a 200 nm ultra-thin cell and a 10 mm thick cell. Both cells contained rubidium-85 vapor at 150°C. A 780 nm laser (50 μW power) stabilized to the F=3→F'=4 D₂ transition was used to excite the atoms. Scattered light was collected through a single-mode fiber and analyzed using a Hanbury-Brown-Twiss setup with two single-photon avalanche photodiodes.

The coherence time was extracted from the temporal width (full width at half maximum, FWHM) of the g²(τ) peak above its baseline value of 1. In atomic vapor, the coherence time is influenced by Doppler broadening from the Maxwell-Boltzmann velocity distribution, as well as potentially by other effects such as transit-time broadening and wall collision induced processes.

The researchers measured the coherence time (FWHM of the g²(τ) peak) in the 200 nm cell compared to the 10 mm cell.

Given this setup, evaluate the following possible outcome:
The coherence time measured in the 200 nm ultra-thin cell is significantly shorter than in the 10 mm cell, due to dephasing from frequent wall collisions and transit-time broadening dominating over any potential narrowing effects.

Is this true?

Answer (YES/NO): NO